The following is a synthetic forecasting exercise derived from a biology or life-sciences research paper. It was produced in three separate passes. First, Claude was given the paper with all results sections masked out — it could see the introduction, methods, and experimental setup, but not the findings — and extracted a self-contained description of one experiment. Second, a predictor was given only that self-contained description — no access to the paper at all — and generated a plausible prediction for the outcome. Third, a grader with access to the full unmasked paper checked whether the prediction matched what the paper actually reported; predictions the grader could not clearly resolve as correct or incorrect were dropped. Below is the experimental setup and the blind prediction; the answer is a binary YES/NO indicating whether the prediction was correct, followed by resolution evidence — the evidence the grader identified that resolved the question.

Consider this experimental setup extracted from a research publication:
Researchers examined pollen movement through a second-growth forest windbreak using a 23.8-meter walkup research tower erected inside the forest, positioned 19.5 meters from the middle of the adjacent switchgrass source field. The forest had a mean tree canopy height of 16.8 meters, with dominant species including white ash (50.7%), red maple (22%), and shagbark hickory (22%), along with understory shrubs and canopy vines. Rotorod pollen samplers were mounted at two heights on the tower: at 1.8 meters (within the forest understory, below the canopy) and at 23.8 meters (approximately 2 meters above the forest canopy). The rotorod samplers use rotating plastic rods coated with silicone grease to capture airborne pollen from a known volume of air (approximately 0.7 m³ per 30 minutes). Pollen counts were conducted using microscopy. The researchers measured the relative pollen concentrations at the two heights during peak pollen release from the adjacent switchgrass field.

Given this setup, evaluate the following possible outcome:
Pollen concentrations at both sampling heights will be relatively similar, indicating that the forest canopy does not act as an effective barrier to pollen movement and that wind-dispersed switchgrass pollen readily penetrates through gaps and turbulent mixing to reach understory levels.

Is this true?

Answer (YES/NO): NO